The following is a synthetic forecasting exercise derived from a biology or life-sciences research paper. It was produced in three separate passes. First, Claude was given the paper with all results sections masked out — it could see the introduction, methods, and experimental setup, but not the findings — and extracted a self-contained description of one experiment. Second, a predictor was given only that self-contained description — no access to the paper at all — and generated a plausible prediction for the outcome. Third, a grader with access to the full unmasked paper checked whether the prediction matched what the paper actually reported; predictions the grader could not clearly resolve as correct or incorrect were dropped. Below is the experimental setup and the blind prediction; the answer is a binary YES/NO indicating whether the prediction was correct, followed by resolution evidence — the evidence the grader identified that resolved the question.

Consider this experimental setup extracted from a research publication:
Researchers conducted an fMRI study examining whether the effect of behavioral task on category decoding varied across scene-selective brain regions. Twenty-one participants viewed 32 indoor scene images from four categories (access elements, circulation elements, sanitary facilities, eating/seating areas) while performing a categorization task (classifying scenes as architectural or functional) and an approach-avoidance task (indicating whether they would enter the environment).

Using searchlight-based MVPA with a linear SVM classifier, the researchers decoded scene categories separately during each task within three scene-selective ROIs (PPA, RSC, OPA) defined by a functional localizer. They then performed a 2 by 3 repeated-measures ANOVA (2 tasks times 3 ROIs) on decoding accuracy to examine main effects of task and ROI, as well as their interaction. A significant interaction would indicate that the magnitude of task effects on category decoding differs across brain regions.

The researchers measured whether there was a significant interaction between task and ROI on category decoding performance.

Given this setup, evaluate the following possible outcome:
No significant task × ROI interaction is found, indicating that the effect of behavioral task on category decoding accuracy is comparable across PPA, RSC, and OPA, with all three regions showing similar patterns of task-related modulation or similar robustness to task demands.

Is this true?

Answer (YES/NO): YES